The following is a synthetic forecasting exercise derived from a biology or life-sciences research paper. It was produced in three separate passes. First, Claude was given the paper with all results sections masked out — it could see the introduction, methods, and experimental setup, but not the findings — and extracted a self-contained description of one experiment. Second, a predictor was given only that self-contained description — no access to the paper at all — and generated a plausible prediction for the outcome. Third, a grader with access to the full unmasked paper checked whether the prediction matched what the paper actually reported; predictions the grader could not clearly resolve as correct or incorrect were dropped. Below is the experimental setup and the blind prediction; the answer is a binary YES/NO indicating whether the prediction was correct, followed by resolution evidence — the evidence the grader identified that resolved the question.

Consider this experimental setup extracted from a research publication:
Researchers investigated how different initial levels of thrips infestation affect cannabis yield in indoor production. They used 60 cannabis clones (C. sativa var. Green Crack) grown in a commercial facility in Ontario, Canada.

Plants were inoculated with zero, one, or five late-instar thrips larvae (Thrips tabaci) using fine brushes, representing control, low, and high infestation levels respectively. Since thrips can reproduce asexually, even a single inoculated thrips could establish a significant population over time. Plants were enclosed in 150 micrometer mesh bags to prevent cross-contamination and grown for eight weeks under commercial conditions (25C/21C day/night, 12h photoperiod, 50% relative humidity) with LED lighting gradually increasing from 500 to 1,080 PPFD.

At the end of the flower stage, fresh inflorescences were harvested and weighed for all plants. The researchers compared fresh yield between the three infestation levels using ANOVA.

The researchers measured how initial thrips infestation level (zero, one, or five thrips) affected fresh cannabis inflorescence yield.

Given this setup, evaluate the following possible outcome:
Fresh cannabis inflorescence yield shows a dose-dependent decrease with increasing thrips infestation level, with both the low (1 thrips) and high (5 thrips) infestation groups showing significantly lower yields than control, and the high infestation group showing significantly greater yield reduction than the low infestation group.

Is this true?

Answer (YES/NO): NO